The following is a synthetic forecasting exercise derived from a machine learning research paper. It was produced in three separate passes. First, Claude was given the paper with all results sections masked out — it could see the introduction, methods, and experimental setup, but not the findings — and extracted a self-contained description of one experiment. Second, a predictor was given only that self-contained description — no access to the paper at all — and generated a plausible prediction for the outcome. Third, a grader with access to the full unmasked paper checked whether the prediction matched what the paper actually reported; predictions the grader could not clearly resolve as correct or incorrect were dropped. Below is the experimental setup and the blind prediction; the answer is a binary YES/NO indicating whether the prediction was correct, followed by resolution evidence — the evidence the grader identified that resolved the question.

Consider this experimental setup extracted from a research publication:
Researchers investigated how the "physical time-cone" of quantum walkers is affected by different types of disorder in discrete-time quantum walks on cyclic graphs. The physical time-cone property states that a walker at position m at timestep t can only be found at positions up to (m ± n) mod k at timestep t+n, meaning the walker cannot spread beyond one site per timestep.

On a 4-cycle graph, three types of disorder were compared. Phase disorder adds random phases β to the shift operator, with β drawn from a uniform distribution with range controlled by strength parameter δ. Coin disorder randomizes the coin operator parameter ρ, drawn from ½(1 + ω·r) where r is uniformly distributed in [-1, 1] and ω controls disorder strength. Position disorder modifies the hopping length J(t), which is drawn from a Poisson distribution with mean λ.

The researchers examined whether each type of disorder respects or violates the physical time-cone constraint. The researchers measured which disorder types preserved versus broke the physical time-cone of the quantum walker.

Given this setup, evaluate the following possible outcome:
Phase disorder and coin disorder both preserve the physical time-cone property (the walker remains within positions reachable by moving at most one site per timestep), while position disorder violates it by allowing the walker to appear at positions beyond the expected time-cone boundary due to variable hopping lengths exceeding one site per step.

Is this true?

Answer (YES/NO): YES